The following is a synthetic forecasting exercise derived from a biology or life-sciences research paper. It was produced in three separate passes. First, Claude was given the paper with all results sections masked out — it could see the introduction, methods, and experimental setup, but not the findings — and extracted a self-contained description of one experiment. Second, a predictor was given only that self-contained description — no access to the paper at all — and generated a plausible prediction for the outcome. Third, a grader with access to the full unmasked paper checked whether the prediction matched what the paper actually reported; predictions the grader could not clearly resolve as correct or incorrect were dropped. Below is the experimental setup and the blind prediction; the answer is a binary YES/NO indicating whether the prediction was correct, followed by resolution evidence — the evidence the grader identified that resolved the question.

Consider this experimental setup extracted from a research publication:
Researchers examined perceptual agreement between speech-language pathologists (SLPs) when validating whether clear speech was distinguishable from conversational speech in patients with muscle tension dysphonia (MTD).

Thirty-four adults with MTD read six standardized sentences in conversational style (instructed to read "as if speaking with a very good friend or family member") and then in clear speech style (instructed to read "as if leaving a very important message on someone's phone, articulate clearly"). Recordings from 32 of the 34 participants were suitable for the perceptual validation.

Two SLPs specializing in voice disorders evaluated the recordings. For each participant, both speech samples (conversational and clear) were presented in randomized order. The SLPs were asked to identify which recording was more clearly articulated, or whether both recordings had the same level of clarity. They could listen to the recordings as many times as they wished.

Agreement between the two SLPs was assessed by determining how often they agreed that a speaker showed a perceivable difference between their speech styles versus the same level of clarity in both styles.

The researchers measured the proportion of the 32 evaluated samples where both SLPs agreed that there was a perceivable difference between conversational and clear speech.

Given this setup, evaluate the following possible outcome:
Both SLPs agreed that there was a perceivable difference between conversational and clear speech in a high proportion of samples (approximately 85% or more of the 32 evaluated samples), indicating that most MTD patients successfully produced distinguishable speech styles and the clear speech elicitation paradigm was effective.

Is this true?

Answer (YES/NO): YES